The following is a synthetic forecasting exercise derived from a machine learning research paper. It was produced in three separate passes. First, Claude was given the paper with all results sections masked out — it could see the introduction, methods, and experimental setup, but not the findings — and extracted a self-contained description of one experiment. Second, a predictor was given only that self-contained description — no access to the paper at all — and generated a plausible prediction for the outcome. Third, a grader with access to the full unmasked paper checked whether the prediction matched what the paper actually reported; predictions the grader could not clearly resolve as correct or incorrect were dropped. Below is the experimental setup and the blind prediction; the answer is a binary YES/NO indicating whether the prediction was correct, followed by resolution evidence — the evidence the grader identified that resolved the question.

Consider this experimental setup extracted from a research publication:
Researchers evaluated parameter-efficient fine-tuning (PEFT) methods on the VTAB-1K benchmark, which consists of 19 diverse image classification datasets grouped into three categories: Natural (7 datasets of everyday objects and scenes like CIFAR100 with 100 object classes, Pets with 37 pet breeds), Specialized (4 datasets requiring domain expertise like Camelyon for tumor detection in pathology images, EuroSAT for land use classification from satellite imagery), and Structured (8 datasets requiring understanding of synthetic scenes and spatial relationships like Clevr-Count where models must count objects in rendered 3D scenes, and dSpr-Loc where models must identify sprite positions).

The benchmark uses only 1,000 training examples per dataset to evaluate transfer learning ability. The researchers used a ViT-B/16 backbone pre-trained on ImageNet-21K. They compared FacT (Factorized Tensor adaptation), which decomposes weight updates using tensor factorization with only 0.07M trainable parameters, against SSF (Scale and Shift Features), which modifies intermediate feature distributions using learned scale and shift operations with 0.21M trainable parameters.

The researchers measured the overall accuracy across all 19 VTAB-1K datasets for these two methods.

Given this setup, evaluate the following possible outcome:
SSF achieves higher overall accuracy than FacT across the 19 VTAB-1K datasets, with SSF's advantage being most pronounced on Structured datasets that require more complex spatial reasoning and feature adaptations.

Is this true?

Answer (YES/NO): NO